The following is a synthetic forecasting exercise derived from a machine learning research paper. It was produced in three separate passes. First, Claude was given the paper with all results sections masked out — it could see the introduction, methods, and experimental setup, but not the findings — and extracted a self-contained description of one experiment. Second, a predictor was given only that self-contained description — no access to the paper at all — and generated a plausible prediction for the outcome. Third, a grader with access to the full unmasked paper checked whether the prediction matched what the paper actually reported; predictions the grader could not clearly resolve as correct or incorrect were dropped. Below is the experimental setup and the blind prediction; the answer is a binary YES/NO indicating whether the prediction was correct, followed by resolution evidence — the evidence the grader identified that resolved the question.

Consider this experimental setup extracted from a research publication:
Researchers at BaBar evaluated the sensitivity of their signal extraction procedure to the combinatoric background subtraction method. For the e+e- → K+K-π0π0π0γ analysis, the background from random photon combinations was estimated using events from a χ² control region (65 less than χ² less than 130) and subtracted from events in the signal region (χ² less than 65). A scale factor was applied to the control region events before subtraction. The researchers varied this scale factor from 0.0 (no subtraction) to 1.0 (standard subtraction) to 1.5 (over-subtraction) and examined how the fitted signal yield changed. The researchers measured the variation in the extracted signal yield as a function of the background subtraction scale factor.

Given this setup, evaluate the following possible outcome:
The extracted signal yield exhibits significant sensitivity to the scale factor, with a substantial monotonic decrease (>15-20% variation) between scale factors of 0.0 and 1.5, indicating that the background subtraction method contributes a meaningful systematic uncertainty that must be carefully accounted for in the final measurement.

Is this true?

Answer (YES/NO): NO